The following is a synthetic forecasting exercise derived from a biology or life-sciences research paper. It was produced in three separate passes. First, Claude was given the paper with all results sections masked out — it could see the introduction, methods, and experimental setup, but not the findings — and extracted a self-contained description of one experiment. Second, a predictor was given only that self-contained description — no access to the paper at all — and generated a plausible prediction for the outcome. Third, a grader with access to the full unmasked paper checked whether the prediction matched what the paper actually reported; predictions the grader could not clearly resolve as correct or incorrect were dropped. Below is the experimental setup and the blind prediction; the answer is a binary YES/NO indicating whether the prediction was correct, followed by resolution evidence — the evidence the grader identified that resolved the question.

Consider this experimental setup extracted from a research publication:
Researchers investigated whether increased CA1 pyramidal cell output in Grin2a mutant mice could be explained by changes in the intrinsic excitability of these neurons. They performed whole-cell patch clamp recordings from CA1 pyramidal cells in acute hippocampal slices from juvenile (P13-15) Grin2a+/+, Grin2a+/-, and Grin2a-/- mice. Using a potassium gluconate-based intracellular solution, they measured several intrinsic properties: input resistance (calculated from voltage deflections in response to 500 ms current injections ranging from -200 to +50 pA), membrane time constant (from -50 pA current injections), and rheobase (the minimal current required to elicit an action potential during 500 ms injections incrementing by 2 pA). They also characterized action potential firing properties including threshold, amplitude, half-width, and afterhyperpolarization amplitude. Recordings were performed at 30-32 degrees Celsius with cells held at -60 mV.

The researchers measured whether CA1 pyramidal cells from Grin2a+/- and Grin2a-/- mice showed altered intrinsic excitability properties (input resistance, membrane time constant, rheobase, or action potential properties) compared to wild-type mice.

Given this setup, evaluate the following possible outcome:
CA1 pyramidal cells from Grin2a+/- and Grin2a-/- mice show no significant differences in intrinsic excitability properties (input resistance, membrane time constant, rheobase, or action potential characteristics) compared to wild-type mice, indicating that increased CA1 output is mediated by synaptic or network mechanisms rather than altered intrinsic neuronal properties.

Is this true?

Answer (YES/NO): YES